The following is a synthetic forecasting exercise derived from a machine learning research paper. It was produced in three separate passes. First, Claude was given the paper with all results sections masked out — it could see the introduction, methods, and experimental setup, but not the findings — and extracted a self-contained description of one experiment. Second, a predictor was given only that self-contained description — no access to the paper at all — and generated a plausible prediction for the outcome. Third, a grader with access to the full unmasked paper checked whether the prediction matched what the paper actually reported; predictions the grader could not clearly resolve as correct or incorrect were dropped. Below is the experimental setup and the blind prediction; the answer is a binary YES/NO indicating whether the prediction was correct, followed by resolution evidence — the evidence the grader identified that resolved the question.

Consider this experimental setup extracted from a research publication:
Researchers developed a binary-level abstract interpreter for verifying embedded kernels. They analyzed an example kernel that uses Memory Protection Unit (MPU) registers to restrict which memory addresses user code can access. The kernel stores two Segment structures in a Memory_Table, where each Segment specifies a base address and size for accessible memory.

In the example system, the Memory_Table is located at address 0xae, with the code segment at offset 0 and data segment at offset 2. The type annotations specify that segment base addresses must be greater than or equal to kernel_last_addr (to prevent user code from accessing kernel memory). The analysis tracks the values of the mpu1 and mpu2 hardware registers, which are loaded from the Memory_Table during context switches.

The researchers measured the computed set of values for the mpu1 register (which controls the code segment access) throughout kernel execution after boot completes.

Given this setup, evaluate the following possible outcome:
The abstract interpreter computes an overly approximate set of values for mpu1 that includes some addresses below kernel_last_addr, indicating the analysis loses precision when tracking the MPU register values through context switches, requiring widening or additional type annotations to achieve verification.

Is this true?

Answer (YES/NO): NO